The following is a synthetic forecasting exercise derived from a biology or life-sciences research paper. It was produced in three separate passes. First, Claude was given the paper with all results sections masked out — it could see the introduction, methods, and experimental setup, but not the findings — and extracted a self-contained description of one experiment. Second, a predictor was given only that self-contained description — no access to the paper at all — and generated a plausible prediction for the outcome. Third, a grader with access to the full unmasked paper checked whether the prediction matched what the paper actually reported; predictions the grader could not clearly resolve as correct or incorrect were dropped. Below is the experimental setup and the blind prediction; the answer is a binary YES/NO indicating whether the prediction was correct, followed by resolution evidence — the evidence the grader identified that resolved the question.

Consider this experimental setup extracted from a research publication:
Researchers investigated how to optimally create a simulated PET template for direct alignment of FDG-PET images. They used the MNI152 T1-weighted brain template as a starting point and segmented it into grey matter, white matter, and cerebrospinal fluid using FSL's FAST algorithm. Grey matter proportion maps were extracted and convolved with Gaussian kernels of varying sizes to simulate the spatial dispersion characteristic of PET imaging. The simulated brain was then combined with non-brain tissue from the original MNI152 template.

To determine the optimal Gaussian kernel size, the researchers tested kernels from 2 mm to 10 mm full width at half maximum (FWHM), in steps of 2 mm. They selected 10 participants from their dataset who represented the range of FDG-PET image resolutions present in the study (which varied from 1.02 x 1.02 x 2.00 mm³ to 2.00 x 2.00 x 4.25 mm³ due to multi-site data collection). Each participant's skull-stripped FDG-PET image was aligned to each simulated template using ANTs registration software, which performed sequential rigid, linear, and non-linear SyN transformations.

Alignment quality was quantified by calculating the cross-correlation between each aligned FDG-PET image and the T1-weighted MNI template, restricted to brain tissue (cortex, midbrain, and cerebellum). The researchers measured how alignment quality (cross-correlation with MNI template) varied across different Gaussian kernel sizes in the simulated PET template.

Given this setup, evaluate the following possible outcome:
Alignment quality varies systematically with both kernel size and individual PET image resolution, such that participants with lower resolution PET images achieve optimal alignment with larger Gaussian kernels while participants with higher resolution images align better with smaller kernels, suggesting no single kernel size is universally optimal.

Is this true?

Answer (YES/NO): NO